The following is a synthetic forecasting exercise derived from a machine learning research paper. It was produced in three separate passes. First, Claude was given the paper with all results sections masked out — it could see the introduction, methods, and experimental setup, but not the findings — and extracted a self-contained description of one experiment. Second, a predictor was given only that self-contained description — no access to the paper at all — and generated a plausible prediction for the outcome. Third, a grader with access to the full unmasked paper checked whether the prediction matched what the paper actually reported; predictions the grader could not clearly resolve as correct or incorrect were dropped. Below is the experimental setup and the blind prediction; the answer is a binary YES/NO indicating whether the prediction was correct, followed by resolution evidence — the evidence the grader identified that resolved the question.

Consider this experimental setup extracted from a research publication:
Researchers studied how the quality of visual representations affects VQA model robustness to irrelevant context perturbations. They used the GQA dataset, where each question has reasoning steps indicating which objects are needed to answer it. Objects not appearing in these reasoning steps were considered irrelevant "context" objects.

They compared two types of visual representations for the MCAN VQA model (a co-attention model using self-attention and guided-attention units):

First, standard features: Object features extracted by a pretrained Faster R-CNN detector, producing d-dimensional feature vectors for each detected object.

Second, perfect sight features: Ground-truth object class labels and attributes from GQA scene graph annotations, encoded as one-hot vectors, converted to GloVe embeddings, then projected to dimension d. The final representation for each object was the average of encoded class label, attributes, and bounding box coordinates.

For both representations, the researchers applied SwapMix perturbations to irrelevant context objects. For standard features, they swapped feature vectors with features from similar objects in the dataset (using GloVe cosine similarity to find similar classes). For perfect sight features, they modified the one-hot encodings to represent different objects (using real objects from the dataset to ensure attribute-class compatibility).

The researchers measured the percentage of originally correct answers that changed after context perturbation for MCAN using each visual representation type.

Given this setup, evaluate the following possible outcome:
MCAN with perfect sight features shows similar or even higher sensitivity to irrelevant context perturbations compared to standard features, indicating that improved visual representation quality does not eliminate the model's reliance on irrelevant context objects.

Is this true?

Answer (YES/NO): NO